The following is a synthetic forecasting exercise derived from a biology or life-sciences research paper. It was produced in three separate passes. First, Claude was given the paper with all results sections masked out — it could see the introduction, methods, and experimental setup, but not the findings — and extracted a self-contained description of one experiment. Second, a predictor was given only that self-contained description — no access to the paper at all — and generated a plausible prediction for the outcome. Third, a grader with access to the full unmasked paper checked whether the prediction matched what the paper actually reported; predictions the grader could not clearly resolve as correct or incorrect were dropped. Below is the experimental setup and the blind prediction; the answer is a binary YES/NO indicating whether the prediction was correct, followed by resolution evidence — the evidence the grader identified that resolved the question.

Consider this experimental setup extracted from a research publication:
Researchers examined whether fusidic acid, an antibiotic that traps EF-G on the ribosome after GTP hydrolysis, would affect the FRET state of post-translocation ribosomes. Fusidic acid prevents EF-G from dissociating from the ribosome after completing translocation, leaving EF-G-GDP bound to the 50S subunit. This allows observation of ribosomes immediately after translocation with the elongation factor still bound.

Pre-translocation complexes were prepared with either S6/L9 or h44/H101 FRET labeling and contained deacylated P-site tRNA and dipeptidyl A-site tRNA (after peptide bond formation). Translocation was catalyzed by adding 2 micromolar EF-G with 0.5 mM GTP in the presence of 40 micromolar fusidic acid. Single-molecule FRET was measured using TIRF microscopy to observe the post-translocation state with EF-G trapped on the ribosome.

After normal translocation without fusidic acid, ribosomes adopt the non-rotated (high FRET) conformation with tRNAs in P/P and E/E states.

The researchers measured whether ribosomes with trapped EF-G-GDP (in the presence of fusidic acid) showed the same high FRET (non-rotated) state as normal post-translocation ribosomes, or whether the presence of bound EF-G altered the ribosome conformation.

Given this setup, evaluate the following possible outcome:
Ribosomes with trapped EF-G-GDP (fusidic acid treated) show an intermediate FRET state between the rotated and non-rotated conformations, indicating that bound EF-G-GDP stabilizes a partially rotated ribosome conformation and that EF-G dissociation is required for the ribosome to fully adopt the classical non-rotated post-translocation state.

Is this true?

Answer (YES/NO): NO